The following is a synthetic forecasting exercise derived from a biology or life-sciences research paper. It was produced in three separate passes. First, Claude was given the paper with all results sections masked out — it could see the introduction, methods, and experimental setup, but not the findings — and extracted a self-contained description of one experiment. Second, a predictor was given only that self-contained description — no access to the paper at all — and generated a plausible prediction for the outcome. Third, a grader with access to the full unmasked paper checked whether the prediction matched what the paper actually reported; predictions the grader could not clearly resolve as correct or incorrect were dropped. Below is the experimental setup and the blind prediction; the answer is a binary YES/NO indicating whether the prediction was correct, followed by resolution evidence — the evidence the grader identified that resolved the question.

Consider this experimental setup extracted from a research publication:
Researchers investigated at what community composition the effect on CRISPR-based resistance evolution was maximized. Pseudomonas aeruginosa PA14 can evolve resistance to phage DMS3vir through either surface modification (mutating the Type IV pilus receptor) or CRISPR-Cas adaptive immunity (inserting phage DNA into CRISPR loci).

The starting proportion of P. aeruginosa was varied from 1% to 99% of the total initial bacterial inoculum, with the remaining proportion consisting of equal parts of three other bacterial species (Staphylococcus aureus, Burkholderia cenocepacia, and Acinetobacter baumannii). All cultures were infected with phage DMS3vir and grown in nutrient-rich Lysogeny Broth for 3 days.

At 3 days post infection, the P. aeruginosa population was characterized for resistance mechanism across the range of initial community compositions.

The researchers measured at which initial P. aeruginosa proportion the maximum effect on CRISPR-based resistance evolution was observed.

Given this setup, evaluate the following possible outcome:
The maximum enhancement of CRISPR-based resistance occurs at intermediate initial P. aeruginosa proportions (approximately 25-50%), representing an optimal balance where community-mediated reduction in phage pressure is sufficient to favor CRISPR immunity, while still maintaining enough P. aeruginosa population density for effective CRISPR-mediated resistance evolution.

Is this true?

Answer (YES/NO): YES